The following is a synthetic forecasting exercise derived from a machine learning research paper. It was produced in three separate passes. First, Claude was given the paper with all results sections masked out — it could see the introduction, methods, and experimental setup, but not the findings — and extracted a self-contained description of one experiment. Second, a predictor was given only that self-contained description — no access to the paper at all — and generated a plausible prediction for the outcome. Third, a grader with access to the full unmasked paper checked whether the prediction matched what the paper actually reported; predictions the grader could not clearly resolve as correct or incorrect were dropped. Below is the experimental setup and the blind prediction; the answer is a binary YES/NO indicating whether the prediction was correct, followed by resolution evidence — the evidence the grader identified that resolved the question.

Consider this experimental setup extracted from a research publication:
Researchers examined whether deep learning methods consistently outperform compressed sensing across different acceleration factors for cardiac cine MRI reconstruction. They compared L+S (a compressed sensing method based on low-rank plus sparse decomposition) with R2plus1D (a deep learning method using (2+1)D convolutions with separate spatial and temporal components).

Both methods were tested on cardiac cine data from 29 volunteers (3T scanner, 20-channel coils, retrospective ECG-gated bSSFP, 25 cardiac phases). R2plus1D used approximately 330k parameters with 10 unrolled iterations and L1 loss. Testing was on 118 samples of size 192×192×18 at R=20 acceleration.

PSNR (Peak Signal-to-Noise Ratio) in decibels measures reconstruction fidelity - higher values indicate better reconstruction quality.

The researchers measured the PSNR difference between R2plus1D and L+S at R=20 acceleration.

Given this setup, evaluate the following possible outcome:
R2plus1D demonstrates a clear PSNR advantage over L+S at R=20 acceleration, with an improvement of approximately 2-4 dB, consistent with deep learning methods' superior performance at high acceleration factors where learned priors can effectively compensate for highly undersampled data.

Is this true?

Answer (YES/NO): NO